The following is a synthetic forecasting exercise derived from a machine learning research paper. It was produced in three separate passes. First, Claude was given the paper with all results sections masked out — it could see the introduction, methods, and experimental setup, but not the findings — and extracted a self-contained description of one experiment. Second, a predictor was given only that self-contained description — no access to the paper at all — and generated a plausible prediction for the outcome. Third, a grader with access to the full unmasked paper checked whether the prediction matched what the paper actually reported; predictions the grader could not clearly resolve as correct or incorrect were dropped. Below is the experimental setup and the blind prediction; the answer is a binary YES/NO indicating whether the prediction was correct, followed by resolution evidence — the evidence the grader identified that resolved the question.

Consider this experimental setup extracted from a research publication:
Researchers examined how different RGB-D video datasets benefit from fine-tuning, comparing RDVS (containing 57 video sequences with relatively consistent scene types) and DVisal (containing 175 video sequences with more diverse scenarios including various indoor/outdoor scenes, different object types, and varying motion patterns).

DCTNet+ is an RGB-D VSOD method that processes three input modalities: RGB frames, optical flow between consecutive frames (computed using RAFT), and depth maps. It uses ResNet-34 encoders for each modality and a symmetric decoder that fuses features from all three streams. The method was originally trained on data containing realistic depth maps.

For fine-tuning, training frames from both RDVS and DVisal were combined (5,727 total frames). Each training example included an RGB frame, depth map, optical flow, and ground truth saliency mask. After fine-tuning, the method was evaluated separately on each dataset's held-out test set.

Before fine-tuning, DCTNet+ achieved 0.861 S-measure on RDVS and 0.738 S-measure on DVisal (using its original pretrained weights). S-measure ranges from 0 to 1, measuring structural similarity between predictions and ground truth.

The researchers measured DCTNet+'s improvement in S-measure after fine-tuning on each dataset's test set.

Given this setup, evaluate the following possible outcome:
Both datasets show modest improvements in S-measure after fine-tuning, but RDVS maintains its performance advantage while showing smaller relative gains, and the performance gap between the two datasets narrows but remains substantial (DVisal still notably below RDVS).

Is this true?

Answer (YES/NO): NO